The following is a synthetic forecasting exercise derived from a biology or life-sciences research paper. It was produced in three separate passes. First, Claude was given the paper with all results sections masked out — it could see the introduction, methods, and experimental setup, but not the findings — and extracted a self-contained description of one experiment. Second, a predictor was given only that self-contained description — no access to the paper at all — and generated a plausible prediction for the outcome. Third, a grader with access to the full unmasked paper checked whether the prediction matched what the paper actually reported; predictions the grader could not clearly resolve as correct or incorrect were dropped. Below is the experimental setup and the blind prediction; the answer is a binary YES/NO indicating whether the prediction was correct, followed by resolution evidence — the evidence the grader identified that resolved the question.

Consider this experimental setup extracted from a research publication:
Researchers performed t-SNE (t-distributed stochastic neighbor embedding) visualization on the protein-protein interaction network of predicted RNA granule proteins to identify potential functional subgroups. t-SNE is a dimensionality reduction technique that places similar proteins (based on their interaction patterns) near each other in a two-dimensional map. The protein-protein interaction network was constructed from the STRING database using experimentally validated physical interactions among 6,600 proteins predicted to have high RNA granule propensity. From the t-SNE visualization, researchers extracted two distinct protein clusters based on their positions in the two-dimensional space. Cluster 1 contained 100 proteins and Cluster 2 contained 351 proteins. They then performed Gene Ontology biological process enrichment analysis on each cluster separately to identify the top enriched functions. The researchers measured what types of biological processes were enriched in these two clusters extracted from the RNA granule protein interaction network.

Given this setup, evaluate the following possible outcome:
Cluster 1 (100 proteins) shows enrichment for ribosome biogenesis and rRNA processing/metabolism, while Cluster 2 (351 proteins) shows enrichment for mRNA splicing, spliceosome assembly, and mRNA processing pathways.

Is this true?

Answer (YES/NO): NO